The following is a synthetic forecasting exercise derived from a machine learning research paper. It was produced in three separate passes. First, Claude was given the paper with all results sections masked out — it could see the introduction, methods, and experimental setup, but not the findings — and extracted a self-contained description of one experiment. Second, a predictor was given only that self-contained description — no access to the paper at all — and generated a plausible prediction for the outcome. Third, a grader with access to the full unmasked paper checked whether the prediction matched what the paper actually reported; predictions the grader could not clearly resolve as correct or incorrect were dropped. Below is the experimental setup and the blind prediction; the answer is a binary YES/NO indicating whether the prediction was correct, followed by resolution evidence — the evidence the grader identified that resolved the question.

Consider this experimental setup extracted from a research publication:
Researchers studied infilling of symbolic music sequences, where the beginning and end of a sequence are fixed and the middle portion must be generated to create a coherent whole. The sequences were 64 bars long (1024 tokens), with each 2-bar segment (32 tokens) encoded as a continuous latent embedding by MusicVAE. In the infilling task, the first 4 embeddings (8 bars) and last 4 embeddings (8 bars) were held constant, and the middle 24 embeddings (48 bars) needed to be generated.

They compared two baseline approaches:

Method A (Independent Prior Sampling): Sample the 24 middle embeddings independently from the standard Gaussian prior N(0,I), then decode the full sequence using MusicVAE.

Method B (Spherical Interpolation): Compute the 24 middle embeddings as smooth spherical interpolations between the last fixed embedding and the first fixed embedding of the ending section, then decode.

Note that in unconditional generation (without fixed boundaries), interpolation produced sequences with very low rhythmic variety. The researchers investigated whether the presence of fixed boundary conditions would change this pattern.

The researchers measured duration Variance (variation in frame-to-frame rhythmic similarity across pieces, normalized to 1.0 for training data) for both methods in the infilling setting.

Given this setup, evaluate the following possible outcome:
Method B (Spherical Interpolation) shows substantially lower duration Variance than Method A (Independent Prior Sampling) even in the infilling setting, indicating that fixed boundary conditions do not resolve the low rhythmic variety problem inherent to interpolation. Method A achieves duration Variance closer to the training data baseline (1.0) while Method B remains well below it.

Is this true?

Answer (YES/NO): NO